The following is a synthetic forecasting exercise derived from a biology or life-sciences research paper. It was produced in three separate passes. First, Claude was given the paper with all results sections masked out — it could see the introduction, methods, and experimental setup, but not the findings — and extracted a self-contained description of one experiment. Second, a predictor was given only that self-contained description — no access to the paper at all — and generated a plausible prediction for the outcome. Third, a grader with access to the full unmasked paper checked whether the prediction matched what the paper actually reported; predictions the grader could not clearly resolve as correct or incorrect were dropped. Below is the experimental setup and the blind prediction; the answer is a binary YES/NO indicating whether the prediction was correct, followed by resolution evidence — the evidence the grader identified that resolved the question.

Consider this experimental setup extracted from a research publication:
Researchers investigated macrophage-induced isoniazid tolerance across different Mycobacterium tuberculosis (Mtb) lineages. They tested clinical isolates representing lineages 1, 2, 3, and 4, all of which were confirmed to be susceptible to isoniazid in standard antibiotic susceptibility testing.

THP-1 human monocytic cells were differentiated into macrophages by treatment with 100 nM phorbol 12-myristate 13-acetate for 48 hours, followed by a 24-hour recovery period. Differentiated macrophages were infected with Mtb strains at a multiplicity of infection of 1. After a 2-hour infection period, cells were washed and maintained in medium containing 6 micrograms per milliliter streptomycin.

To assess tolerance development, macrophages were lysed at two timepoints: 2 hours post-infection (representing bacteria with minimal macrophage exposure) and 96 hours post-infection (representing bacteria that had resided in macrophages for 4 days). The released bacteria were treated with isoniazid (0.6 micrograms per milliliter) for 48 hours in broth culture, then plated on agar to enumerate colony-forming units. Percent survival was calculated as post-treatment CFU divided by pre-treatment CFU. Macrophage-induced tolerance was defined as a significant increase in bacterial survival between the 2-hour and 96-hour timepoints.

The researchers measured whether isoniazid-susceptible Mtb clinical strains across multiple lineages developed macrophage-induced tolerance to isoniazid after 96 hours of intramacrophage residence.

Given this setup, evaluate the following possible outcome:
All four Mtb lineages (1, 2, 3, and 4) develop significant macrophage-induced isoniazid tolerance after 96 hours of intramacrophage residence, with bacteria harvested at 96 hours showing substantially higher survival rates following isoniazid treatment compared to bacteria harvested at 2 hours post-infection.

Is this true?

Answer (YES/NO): YES